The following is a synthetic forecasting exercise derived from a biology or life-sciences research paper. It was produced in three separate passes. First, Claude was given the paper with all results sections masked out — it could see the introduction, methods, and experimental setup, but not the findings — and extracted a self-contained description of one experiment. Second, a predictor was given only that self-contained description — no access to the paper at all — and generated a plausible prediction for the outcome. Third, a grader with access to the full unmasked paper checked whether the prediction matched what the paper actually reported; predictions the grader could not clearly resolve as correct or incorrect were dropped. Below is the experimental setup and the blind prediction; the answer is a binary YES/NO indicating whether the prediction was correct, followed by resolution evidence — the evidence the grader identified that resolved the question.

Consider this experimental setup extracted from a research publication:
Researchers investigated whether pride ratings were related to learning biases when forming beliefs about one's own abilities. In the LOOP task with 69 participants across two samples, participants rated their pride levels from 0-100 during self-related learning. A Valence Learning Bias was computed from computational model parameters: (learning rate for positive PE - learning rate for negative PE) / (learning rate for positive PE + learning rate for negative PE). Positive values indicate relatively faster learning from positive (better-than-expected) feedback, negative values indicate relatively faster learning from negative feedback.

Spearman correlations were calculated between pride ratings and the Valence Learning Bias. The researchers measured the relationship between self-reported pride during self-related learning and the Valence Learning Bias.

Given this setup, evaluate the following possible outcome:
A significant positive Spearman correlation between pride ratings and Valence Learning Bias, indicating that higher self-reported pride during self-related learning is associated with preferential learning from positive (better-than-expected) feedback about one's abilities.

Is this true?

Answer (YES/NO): YES